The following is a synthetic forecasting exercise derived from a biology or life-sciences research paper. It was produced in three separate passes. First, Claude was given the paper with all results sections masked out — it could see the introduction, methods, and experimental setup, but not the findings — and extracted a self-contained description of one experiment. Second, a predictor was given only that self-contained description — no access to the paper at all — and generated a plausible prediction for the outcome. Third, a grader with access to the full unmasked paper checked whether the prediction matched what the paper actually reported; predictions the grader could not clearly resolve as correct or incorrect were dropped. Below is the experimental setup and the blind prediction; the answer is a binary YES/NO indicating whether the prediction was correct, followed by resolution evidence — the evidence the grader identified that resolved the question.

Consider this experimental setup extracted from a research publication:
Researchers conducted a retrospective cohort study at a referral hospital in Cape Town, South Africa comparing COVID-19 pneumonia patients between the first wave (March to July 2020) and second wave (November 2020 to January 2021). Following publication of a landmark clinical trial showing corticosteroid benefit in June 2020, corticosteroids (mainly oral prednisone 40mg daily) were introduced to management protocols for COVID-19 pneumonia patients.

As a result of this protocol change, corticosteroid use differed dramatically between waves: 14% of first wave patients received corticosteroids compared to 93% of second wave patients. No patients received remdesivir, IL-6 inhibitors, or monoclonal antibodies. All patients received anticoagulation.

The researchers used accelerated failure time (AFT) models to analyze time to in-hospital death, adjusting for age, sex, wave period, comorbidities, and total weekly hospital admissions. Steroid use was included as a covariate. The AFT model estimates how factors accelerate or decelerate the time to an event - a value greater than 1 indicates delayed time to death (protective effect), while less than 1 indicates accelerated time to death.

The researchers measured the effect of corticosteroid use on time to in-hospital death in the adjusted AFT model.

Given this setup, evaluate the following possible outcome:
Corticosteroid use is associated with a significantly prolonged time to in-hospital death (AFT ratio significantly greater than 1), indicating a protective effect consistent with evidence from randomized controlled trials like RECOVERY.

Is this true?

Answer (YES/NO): YES